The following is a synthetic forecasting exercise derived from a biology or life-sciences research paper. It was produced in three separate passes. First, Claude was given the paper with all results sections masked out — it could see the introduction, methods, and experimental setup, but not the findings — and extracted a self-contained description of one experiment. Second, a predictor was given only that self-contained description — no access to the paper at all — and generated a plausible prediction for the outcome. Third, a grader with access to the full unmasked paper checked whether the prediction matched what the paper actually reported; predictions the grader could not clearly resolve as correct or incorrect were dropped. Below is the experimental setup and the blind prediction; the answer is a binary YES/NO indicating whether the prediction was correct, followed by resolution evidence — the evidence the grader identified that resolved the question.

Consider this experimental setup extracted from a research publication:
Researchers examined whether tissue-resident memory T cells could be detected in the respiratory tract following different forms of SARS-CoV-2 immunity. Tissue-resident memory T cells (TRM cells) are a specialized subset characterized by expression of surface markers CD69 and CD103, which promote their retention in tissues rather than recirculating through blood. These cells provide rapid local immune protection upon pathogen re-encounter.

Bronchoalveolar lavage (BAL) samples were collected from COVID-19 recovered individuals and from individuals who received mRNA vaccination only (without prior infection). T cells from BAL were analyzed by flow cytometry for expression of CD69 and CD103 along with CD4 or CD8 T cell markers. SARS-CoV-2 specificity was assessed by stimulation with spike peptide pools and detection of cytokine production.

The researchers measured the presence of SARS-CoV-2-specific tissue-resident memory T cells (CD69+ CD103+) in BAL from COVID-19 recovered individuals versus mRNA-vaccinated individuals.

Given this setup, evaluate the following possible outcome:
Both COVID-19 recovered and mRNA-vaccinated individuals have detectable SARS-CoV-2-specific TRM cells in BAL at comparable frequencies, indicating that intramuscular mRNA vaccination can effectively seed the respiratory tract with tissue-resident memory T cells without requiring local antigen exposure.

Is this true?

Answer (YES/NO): NO